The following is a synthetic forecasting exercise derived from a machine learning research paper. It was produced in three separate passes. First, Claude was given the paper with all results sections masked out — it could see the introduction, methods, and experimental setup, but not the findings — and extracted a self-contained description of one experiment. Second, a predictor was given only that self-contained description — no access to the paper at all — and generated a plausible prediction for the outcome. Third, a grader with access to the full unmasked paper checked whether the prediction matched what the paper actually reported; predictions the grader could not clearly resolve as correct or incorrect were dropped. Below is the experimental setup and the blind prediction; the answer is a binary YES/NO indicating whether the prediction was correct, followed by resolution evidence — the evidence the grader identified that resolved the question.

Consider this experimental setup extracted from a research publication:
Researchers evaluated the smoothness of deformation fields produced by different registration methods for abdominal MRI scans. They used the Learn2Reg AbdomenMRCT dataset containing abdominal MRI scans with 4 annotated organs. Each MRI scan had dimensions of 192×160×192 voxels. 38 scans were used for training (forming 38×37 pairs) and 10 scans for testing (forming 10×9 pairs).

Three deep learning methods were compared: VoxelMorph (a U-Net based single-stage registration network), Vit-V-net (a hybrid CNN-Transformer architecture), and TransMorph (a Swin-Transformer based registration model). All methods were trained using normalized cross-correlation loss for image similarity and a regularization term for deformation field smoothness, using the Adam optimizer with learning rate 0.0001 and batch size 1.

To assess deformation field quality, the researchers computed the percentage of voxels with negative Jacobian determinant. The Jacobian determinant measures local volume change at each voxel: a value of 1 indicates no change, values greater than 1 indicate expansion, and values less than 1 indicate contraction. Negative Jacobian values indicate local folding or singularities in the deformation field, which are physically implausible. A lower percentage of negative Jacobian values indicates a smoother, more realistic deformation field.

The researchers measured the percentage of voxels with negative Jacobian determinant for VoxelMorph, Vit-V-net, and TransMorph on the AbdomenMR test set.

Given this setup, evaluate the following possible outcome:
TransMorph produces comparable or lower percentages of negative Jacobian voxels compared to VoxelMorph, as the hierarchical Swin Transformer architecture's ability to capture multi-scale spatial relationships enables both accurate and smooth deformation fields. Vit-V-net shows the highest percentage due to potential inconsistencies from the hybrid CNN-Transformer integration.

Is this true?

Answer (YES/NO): NO